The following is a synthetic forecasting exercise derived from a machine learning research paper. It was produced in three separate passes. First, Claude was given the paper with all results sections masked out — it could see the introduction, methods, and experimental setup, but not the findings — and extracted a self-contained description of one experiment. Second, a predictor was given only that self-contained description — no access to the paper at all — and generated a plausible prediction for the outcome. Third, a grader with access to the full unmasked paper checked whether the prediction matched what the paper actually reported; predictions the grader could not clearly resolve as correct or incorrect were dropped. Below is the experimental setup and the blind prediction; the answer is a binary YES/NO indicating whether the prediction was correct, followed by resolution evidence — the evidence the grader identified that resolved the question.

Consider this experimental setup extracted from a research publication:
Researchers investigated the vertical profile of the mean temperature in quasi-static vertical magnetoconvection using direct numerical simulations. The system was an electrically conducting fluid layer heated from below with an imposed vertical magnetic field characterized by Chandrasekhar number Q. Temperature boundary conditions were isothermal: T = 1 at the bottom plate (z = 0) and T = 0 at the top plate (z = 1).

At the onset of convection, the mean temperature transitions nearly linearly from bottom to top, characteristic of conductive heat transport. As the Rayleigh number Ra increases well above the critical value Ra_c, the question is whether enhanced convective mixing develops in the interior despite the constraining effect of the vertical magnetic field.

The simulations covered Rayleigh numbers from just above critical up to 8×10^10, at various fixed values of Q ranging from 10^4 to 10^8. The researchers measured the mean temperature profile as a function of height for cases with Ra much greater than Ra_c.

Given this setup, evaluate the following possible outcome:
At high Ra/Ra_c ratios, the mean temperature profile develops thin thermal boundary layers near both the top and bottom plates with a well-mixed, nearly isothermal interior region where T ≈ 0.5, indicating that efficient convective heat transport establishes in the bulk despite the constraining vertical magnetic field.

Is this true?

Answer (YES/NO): YES